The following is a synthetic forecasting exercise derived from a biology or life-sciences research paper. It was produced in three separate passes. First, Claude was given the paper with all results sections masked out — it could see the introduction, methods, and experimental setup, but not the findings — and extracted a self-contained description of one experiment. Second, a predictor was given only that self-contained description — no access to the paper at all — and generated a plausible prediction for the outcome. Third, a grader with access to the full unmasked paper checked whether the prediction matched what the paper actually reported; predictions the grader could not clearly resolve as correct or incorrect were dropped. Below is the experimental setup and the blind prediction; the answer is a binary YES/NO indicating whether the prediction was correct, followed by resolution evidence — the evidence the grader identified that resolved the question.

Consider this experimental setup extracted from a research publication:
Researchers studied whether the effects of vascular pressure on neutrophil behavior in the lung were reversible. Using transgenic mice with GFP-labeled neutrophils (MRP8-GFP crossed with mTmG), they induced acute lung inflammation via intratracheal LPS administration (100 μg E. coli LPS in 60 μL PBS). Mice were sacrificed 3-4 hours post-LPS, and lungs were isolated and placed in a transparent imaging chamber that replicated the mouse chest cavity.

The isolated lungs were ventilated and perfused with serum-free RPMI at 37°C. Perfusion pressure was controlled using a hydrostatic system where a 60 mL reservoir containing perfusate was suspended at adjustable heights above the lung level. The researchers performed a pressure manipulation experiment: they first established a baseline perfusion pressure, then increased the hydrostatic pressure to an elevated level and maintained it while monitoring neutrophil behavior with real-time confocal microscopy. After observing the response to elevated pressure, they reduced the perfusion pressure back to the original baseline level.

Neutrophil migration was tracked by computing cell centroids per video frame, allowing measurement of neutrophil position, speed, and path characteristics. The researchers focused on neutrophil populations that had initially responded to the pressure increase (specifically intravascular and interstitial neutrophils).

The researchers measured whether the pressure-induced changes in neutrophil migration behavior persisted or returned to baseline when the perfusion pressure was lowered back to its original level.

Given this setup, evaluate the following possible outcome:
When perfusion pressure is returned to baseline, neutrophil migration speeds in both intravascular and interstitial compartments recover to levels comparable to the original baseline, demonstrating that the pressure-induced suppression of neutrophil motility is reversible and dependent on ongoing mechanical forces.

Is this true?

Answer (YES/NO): NO